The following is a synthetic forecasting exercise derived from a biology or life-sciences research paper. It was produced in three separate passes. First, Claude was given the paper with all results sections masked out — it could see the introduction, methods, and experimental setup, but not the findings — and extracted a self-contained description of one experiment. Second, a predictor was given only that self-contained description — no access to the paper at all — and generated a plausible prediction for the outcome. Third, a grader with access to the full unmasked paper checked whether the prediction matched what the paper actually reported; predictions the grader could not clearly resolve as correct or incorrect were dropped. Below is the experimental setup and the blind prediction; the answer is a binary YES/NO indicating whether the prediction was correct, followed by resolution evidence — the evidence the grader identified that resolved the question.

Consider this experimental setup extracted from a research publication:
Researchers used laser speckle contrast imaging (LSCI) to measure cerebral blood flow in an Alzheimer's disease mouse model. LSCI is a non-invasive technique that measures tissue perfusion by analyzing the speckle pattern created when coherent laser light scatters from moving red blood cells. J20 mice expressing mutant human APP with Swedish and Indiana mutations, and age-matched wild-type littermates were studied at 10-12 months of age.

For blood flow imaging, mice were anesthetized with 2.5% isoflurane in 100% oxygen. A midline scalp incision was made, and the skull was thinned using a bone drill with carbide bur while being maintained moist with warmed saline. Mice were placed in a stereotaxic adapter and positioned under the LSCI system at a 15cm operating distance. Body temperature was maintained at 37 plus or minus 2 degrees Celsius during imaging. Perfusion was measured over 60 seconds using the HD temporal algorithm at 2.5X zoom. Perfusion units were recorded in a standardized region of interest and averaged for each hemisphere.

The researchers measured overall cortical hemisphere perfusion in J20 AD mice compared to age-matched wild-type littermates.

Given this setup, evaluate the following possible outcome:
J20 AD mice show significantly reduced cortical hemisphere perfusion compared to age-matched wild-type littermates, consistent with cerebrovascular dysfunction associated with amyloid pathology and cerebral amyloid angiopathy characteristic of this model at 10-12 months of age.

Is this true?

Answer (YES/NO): YES